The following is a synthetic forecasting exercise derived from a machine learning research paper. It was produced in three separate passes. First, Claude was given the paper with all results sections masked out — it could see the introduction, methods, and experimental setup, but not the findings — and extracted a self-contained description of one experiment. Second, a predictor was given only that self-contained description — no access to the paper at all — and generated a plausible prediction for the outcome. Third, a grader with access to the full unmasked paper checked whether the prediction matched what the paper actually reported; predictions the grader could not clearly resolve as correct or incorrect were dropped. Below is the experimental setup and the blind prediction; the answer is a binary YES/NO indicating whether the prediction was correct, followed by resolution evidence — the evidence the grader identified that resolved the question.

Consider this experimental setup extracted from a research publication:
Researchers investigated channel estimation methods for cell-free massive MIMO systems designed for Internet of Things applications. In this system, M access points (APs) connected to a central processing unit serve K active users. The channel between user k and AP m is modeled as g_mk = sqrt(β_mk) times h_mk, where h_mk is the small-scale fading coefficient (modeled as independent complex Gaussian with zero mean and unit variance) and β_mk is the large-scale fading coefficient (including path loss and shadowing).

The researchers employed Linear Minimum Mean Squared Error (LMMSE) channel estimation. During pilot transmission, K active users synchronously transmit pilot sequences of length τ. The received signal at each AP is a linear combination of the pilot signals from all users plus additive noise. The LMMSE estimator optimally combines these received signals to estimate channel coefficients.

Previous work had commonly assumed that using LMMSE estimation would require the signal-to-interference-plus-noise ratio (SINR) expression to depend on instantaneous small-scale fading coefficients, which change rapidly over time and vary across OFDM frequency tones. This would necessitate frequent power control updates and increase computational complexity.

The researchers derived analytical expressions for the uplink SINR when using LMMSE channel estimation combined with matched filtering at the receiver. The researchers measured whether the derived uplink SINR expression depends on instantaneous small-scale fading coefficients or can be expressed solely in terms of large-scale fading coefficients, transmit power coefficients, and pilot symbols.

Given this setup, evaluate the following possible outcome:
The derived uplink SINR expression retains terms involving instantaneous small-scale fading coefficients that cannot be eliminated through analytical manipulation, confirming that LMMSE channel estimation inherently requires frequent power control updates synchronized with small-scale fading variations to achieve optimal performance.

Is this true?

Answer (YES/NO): NO